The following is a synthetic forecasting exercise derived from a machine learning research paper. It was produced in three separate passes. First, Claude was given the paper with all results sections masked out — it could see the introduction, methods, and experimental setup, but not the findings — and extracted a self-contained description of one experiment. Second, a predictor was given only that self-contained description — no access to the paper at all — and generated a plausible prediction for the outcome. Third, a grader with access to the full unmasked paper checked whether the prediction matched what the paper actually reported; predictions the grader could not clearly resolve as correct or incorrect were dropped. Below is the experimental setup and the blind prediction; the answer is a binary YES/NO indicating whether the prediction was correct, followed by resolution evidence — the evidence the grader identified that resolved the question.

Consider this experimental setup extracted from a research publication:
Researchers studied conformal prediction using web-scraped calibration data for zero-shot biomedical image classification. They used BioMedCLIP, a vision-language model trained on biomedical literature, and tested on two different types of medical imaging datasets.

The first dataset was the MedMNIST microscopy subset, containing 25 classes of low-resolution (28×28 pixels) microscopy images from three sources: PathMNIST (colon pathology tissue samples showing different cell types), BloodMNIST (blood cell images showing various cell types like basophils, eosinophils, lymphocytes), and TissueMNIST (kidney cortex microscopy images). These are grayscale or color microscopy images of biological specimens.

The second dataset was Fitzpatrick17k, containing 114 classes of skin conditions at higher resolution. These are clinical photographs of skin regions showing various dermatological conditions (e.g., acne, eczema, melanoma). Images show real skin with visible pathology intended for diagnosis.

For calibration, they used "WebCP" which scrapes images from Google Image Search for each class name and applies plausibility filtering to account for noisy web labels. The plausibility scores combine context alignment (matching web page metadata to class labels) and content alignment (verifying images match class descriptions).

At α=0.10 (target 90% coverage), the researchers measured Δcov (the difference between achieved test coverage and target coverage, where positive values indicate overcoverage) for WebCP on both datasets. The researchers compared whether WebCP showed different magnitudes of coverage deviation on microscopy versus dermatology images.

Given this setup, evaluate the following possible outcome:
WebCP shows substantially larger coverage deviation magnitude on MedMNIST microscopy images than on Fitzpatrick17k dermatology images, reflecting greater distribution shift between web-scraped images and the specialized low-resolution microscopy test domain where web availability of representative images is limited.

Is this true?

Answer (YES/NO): YES